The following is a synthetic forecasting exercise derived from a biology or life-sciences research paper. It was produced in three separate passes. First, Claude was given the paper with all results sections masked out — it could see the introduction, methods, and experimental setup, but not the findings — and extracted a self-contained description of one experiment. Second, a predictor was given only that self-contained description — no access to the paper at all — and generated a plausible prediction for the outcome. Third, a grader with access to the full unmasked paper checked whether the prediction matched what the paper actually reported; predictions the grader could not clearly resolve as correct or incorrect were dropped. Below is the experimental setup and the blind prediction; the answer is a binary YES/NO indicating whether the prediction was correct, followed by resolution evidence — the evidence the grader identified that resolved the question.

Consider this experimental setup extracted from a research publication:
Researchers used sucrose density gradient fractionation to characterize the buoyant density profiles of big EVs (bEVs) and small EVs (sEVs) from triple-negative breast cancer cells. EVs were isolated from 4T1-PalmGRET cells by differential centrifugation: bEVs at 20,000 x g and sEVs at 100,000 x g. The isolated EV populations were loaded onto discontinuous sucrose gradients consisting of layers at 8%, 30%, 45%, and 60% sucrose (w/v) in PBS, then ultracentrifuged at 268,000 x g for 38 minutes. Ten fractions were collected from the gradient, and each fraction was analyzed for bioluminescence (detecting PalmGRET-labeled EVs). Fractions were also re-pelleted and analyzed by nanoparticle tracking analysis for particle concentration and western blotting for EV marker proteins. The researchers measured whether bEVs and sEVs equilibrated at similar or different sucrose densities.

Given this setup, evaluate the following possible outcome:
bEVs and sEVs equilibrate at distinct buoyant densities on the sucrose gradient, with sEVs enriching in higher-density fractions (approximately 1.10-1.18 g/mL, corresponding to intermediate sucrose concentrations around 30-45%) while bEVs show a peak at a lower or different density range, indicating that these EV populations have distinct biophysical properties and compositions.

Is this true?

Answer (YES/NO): NO